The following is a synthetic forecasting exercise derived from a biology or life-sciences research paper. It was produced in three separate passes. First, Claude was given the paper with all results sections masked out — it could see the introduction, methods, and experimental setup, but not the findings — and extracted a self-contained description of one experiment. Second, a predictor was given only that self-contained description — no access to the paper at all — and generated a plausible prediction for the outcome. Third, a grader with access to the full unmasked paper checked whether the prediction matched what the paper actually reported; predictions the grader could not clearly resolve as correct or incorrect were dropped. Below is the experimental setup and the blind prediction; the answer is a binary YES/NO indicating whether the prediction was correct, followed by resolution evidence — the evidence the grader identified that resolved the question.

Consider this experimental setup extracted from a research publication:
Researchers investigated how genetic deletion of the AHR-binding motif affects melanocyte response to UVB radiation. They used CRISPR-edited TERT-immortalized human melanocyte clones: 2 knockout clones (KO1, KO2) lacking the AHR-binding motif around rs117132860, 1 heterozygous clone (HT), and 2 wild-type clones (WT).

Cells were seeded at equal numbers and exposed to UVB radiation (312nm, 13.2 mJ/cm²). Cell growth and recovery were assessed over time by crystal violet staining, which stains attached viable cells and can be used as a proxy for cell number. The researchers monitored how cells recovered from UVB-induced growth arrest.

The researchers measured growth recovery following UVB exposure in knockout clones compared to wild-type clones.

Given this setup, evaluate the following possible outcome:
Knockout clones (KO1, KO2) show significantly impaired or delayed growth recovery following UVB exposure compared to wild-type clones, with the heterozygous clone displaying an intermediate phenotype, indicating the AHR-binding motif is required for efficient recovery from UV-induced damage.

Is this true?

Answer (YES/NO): NO